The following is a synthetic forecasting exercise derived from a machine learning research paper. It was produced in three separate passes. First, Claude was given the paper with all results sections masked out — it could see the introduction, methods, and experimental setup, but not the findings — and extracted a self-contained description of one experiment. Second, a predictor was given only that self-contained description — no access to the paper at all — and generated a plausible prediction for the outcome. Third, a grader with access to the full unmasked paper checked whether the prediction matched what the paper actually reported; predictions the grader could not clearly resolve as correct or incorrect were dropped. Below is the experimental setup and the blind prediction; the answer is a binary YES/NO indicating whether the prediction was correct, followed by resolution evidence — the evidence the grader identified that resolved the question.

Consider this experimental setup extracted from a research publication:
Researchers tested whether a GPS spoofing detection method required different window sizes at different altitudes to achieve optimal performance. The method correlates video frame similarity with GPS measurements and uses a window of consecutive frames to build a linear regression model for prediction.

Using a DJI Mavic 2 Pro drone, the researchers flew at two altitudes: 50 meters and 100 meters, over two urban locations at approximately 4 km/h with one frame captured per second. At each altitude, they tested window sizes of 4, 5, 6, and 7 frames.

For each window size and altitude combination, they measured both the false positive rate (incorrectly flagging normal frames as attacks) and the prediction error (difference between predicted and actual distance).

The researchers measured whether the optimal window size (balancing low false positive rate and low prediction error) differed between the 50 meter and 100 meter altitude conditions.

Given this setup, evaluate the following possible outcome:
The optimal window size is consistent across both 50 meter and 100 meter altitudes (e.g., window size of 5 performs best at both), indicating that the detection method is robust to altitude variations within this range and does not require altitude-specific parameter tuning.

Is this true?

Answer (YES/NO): NO